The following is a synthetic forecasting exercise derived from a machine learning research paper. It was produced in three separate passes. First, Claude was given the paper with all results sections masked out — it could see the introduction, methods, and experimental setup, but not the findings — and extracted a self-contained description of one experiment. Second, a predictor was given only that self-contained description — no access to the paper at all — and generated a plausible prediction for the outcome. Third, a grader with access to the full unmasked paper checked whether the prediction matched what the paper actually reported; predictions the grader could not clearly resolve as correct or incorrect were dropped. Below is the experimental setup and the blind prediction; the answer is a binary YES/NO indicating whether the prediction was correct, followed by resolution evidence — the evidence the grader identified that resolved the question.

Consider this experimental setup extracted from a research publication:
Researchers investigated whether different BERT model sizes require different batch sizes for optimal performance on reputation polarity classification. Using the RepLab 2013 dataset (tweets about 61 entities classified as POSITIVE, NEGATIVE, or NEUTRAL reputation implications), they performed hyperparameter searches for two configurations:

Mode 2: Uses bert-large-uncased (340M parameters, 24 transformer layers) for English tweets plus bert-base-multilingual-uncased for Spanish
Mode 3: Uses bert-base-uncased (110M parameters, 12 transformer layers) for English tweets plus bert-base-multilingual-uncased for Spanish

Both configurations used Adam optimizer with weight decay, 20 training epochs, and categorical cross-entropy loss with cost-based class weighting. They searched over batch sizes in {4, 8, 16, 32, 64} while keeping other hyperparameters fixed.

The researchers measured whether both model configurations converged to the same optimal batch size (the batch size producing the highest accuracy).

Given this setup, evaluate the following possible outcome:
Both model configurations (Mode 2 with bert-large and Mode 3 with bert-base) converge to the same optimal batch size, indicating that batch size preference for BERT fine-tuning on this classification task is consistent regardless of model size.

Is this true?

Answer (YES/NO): YES